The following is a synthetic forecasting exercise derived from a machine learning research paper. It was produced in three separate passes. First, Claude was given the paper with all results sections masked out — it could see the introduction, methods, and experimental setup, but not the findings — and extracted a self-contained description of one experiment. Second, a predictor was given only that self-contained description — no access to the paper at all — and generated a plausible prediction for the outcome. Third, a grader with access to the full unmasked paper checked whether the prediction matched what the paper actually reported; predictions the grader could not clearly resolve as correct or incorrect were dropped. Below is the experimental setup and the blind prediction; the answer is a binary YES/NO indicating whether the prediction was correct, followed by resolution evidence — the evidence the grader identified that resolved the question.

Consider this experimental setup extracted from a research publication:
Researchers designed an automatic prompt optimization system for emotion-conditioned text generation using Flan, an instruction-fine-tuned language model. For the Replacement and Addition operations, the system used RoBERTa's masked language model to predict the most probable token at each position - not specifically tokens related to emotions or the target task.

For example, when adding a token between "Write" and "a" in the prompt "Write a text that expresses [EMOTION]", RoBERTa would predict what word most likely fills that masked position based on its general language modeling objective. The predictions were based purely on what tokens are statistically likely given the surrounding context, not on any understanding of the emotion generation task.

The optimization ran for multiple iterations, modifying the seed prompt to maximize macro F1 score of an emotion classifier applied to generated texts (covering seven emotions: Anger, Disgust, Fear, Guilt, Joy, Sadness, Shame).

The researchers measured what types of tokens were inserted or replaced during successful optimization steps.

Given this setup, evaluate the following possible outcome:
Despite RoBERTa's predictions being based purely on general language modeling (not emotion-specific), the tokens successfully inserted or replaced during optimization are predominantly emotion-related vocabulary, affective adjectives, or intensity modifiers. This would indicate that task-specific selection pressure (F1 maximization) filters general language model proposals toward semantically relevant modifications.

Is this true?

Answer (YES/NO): NO